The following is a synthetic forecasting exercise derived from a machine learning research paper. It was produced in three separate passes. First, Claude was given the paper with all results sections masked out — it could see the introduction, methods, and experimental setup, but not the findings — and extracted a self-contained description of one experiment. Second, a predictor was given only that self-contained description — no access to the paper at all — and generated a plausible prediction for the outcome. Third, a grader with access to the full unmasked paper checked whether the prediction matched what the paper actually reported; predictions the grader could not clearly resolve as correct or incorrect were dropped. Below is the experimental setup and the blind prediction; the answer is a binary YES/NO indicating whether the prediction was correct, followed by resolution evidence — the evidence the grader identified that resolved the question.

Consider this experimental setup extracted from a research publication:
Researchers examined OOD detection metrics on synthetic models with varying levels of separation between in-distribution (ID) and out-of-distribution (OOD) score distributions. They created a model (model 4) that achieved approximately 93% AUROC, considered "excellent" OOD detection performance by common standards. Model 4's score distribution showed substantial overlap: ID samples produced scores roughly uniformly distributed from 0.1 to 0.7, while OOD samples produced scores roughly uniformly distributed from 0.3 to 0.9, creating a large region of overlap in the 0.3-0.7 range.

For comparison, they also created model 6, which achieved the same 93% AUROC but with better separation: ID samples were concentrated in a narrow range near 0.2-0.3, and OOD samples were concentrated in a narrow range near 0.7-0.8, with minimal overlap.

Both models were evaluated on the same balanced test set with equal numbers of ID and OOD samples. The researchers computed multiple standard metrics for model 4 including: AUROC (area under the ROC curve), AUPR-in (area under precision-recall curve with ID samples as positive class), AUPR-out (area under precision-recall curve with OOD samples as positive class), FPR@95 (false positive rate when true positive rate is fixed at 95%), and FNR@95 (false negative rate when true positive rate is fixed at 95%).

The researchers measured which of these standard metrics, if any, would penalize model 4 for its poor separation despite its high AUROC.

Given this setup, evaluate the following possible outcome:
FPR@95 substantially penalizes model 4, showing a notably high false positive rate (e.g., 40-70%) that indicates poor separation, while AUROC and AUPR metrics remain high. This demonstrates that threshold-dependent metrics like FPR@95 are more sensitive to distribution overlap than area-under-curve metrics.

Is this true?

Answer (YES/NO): NO